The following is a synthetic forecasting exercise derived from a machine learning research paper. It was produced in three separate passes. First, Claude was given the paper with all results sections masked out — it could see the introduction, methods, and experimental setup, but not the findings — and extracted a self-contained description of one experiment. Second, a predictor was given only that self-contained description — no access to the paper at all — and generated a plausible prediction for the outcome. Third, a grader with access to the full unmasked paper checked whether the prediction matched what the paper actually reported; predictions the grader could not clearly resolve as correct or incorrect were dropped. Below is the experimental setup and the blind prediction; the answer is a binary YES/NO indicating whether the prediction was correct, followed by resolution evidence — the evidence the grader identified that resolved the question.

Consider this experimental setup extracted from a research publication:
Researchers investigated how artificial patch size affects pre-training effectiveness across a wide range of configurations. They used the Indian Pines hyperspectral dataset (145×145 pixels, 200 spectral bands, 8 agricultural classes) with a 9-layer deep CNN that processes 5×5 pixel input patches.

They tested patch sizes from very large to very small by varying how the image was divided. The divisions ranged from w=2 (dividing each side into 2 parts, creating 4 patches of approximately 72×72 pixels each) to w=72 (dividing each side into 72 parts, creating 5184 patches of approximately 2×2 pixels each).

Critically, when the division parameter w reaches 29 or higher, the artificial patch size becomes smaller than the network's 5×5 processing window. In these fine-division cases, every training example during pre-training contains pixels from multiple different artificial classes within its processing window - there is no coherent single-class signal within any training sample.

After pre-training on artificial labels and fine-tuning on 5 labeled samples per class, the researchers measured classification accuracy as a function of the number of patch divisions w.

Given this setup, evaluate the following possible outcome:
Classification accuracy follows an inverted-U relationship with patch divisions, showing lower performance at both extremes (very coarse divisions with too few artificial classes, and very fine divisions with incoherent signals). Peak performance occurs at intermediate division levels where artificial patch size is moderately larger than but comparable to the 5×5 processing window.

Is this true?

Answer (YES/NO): NO